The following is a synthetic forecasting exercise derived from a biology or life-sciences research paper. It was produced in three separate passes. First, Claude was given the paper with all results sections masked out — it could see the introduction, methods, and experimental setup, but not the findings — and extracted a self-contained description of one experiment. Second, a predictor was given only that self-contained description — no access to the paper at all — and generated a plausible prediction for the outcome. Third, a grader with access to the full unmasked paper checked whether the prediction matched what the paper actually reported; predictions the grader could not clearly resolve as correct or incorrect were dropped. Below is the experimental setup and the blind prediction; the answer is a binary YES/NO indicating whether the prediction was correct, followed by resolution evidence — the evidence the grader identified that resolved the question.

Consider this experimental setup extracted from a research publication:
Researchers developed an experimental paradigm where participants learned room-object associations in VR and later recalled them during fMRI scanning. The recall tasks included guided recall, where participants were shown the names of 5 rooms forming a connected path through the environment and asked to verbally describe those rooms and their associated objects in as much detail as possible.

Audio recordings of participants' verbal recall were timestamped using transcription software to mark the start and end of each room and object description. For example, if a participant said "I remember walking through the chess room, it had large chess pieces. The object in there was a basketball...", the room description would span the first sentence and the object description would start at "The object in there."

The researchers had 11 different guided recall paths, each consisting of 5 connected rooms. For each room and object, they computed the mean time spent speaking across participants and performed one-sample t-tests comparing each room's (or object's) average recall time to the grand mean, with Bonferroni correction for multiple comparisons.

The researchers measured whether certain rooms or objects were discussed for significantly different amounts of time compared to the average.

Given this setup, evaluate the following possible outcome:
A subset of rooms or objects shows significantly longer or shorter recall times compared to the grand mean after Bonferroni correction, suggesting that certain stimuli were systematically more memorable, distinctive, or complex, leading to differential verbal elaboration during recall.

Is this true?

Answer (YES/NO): YES